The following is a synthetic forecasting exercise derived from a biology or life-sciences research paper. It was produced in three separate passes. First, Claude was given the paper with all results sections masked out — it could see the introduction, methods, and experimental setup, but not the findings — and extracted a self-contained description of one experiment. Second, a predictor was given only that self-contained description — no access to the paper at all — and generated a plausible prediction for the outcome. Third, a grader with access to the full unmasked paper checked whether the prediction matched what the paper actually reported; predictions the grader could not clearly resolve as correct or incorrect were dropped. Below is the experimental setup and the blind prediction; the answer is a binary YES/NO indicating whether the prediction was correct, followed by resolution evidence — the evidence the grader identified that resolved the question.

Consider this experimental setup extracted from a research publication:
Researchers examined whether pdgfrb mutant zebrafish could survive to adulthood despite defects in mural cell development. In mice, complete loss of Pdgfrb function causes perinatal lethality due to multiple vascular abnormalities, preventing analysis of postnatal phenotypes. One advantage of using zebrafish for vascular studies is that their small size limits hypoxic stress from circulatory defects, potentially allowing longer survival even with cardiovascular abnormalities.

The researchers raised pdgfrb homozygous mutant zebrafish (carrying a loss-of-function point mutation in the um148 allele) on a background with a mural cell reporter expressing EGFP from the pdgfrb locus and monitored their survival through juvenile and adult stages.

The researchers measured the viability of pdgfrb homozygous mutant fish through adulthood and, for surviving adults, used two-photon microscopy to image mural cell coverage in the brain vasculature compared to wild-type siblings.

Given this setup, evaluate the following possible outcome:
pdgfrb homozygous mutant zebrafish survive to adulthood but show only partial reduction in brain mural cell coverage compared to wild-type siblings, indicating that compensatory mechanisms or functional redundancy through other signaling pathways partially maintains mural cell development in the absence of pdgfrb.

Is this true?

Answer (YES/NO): NO